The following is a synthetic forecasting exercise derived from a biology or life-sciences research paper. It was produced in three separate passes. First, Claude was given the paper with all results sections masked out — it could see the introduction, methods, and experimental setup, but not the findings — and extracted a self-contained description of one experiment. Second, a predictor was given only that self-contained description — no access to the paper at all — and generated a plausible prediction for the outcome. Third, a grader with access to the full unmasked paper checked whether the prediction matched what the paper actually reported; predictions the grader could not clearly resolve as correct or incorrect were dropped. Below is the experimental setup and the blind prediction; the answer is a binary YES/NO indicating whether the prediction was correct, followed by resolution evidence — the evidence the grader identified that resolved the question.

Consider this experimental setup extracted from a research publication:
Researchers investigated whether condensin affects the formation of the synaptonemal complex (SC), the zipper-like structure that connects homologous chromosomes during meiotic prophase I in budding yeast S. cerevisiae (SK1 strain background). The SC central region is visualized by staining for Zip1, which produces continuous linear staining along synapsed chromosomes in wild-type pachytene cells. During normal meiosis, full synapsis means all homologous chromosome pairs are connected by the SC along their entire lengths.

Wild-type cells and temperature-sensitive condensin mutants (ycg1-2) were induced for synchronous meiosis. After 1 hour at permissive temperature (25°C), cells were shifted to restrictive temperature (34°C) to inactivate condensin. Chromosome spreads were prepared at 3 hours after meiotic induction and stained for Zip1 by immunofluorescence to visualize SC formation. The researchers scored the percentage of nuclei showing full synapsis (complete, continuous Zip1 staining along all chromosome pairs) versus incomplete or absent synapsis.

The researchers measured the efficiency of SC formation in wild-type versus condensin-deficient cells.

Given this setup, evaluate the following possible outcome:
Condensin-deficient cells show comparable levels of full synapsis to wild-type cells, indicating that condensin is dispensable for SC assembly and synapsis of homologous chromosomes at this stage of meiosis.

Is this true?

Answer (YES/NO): NO